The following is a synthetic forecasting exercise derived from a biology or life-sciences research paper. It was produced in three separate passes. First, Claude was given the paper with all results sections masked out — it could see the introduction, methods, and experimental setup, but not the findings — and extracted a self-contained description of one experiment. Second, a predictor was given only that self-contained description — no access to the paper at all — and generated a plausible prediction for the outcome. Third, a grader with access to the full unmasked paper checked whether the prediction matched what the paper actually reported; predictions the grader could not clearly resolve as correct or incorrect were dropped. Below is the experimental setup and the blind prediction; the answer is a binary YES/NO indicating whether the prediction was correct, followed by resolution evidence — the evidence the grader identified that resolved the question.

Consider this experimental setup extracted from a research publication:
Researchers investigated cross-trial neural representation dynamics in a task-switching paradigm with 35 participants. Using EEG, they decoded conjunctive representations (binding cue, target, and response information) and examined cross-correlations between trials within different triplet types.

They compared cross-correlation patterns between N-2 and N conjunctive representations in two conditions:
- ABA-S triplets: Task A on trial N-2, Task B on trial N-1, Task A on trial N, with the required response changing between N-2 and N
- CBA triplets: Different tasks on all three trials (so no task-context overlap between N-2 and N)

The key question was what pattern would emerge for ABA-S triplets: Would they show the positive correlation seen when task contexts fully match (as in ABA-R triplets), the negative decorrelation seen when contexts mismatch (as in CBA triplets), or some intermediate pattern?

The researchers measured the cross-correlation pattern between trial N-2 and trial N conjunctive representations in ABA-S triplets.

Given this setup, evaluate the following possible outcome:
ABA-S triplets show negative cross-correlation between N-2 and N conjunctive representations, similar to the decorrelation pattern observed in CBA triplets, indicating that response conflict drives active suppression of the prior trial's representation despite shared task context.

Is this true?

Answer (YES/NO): NO